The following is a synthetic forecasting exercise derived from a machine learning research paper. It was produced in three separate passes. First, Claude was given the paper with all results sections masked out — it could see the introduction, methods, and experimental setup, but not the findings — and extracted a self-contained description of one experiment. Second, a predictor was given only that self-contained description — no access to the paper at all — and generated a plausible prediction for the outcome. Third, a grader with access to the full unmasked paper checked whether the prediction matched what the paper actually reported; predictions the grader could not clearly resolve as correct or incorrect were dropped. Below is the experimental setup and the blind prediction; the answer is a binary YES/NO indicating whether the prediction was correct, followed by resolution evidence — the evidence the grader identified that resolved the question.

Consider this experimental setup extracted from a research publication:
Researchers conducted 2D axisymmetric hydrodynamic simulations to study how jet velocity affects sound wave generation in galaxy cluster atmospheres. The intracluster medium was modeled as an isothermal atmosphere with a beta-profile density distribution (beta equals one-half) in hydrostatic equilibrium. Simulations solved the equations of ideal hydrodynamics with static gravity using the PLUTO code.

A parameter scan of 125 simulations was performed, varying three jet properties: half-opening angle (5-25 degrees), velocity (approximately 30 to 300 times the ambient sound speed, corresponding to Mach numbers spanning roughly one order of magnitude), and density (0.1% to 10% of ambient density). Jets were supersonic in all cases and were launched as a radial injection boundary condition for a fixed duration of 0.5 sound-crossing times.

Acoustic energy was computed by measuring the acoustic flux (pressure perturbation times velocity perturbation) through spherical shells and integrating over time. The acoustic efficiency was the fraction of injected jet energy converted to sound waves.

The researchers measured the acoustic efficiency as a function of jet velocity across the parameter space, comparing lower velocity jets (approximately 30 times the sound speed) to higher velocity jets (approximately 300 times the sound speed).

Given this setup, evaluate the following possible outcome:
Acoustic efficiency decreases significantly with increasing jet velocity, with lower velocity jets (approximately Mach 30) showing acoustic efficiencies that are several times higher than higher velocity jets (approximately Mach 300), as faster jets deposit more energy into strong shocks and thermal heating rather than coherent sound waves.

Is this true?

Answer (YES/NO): NO